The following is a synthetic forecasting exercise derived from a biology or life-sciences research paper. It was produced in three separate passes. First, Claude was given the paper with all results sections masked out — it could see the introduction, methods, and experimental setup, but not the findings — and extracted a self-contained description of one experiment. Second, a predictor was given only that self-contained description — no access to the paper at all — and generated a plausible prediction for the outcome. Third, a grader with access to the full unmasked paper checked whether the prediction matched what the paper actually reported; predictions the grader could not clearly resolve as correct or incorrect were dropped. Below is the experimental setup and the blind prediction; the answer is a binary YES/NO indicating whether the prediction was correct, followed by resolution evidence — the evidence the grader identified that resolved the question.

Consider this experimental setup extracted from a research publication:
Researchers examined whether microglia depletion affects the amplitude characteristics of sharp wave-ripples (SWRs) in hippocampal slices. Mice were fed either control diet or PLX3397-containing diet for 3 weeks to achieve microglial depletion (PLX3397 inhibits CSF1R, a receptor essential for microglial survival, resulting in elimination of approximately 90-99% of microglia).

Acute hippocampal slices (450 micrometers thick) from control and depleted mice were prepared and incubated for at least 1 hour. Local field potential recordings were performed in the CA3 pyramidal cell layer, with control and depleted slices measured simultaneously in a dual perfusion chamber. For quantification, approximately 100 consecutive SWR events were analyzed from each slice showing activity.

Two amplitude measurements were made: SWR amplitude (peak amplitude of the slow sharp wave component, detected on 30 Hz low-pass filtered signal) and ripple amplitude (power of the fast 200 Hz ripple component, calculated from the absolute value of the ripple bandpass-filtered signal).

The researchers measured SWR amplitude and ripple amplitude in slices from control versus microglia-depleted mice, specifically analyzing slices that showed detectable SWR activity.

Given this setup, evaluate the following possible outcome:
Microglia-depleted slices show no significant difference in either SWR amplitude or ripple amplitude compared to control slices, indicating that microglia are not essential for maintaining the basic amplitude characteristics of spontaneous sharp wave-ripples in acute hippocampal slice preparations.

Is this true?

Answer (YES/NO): NO